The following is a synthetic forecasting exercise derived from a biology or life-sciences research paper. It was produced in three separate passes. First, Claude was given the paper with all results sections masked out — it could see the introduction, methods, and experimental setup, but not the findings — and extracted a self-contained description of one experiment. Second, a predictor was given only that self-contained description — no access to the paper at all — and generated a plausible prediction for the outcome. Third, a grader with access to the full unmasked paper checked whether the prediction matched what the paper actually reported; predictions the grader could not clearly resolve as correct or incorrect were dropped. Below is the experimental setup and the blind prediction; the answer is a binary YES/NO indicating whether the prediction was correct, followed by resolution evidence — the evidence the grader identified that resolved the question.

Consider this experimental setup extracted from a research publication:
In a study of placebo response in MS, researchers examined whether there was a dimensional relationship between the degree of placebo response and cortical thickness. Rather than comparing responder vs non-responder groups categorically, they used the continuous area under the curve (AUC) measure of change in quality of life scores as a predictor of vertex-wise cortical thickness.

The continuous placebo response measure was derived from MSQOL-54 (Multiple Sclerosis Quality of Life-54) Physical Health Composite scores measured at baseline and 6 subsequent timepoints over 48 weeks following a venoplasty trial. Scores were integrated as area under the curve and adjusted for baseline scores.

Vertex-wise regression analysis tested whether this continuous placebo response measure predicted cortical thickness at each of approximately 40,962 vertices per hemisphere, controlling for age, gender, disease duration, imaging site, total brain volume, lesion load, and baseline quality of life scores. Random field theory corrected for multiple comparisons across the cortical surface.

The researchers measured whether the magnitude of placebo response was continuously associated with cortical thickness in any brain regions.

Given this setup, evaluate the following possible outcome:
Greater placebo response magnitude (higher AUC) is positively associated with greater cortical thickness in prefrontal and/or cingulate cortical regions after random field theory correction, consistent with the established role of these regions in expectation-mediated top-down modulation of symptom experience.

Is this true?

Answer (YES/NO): NO